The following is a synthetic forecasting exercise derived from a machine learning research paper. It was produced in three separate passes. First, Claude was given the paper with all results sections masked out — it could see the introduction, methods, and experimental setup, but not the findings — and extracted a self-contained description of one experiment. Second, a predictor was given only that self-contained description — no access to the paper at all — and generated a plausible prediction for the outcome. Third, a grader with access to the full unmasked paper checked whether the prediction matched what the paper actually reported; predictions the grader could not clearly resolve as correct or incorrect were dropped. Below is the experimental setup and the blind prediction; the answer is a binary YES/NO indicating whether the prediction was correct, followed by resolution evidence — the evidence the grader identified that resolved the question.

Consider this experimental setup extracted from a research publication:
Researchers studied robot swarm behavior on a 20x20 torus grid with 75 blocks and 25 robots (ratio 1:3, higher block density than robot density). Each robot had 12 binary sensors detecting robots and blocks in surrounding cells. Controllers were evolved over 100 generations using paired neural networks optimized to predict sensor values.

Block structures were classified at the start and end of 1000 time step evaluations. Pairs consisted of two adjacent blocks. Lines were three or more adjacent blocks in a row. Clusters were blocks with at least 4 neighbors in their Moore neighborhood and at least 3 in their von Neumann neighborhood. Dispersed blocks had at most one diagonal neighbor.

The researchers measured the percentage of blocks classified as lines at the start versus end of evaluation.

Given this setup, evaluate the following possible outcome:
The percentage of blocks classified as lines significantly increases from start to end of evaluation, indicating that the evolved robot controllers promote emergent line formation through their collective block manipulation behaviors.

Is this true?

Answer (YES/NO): YES